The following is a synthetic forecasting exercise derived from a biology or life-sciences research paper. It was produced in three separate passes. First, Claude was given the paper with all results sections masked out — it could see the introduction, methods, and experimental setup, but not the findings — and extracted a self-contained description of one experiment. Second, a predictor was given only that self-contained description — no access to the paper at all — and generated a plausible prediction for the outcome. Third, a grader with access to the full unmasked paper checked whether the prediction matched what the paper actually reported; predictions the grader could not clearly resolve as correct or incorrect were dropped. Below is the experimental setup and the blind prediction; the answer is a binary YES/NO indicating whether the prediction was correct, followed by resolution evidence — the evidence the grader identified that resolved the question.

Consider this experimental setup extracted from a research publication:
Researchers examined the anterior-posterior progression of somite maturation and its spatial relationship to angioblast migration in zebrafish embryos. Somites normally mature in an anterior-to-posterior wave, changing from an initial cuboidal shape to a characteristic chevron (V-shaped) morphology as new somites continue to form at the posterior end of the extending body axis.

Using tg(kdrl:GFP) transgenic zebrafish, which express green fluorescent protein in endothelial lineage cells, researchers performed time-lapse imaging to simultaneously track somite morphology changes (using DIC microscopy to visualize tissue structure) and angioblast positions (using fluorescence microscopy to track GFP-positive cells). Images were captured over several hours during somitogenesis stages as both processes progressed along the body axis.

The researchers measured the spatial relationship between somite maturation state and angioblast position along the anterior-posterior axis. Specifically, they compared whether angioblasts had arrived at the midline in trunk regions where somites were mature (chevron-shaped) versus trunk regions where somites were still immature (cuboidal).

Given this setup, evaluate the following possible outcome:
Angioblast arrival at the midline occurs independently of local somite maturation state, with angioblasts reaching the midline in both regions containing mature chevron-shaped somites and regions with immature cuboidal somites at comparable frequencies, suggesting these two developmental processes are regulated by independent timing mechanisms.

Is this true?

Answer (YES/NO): NO